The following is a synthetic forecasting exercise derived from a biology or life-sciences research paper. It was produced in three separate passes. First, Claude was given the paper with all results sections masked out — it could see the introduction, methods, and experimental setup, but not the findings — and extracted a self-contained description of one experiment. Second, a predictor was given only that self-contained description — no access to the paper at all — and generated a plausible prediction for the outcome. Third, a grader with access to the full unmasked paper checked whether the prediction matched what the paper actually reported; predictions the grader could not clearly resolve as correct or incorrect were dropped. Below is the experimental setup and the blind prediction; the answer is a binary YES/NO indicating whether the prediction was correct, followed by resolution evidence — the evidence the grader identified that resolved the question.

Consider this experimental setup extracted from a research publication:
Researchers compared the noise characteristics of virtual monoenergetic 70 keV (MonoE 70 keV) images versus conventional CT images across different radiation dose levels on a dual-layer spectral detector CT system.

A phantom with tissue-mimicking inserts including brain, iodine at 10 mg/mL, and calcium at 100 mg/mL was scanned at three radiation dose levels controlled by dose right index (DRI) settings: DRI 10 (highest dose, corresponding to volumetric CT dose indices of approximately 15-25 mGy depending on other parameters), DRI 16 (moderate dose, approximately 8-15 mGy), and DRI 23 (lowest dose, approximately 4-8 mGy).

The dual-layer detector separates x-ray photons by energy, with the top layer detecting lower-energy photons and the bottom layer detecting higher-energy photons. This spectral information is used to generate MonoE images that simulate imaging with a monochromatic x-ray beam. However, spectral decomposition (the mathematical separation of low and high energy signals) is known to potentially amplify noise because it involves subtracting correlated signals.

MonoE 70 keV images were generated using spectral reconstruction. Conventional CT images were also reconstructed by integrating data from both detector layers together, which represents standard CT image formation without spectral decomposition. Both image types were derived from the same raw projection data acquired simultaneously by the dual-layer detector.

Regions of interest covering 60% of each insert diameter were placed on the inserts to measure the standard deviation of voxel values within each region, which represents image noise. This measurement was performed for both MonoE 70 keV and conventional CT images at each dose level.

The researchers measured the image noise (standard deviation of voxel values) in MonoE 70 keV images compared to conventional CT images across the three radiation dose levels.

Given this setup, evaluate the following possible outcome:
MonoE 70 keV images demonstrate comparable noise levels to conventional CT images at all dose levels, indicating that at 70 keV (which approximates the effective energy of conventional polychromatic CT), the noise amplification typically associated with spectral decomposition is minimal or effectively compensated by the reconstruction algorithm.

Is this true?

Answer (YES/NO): YES